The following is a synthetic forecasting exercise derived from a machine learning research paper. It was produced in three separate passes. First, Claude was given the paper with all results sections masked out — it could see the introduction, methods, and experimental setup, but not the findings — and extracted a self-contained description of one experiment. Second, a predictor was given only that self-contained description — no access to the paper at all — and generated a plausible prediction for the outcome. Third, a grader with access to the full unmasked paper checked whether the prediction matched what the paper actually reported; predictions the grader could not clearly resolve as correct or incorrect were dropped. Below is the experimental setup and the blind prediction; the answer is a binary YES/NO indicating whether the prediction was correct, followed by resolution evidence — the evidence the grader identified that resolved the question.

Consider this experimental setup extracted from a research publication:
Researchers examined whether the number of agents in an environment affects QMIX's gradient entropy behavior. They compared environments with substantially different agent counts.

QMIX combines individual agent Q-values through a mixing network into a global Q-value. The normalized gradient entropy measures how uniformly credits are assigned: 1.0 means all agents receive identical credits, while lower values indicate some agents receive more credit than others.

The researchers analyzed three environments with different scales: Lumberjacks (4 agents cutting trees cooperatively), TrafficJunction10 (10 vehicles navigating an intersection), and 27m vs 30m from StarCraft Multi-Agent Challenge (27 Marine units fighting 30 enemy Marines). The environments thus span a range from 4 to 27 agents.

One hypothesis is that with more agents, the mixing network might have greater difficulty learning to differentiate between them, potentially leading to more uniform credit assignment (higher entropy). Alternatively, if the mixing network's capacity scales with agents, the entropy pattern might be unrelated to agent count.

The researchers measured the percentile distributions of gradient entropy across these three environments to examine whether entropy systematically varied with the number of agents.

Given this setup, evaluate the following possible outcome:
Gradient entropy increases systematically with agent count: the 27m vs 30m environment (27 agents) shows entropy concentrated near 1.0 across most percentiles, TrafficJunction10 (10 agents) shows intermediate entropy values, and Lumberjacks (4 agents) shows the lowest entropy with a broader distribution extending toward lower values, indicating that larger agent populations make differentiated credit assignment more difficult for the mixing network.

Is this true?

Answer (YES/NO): NO